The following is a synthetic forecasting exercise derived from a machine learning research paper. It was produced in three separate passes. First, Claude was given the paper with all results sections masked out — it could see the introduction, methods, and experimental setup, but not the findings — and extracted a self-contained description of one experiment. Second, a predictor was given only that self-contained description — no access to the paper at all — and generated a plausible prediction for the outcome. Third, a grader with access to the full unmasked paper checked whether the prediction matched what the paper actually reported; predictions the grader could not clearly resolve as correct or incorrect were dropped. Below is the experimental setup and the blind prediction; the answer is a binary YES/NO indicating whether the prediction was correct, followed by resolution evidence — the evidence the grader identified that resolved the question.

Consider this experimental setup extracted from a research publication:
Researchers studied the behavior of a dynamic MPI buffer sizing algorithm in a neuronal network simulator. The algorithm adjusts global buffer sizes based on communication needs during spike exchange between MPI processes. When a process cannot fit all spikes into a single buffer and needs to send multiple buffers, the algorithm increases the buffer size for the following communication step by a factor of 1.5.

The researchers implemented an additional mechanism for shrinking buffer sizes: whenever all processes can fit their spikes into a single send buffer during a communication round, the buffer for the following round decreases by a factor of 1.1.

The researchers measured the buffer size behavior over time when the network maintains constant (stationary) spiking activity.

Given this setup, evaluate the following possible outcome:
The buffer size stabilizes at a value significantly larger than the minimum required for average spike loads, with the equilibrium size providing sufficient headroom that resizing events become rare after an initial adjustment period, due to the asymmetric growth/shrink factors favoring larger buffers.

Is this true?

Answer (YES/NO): NO